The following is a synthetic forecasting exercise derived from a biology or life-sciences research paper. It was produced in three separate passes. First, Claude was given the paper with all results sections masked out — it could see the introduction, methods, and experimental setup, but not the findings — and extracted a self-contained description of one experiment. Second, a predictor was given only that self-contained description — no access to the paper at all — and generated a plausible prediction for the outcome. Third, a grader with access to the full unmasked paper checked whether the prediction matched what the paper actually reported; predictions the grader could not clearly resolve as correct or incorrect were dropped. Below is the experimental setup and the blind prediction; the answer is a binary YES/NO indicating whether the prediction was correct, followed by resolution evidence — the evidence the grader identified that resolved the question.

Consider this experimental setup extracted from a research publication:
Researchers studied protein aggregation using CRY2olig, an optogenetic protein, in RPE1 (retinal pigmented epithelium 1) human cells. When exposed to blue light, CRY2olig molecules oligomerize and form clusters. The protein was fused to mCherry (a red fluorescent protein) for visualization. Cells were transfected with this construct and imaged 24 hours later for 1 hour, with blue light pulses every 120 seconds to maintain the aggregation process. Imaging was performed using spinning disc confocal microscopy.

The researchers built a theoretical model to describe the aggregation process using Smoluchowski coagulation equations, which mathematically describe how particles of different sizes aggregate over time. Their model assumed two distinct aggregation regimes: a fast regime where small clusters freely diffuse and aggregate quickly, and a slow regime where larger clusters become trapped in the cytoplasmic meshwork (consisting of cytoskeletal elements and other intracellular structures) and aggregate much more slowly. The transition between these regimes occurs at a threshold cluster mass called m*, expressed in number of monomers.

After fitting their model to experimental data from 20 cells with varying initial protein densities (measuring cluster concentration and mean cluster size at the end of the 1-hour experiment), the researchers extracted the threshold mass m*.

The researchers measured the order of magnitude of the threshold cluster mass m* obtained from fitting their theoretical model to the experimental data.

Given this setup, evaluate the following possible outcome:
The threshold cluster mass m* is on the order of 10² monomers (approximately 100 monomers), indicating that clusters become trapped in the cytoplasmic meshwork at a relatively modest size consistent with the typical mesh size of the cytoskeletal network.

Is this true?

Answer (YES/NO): NO